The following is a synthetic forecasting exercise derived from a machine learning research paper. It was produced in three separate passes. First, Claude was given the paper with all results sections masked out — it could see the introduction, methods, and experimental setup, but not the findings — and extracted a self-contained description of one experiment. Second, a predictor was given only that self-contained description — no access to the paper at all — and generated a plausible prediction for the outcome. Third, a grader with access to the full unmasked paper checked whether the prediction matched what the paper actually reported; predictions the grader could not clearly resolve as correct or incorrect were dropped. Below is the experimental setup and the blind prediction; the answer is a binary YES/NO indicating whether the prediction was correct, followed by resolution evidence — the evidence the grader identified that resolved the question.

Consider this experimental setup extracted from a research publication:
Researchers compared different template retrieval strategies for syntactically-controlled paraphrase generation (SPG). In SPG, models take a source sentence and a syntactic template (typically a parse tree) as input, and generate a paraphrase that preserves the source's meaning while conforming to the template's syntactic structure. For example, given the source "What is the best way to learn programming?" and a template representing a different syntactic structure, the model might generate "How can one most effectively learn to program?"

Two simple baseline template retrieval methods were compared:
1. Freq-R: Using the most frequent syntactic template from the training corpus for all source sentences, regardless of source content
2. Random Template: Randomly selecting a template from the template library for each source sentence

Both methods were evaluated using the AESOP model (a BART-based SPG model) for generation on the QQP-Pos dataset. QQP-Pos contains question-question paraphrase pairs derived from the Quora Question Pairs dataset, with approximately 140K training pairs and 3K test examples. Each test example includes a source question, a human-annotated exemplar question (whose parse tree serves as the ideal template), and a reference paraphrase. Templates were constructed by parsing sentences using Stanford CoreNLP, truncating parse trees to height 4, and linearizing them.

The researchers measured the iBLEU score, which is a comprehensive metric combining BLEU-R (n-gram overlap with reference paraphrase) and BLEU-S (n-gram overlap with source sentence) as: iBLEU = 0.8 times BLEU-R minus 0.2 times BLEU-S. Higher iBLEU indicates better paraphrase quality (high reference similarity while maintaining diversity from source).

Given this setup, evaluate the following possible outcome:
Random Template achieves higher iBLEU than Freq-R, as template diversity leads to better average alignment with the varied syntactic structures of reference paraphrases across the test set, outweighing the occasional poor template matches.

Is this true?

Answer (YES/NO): NO